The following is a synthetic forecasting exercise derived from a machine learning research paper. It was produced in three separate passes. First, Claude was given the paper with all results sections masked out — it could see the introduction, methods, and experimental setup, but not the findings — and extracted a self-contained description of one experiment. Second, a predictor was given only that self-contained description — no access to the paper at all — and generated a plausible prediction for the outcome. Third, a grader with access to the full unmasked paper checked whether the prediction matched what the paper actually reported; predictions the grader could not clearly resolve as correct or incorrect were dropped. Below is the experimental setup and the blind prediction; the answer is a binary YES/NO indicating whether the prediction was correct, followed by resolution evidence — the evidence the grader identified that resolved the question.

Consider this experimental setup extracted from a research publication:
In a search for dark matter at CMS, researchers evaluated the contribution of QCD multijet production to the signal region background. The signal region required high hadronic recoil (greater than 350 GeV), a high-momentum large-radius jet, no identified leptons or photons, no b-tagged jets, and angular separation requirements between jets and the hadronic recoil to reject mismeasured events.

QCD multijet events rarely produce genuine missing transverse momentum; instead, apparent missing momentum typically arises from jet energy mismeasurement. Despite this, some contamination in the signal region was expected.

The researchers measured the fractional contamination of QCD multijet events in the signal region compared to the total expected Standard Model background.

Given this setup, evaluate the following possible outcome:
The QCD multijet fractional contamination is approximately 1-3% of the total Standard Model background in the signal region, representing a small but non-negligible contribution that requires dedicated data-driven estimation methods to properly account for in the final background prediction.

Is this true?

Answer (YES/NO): NO